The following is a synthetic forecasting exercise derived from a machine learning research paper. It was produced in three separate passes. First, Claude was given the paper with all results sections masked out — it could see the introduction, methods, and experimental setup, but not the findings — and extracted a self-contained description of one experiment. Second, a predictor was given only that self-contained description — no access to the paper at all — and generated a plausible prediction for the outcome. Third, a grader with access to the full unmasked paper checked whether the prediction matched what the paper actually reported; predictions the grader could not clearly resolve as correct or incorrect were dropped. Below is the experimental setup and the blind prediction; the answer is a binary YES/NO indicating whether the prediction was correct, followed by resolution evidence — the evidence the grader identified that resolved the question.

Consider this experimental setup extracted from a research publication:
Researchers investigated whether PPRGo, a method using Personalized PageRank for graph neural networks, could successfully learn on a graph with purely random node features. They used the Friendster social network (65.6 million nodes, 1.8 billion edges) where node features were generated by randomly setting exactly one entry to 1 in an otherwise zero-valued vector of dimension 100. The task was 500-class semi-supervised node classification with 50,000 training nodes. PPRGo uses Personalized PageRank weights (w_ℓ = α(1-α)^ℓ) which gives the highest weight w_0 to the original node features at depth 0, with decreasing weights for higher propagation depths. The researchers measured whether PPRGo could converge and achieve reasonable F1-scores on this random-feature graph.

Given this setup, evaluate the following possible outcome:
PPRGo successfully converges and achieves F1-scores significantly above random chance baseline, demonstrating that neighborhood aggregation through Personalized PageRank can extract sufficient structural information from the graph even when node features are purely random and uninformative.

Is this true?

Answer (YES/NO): NO